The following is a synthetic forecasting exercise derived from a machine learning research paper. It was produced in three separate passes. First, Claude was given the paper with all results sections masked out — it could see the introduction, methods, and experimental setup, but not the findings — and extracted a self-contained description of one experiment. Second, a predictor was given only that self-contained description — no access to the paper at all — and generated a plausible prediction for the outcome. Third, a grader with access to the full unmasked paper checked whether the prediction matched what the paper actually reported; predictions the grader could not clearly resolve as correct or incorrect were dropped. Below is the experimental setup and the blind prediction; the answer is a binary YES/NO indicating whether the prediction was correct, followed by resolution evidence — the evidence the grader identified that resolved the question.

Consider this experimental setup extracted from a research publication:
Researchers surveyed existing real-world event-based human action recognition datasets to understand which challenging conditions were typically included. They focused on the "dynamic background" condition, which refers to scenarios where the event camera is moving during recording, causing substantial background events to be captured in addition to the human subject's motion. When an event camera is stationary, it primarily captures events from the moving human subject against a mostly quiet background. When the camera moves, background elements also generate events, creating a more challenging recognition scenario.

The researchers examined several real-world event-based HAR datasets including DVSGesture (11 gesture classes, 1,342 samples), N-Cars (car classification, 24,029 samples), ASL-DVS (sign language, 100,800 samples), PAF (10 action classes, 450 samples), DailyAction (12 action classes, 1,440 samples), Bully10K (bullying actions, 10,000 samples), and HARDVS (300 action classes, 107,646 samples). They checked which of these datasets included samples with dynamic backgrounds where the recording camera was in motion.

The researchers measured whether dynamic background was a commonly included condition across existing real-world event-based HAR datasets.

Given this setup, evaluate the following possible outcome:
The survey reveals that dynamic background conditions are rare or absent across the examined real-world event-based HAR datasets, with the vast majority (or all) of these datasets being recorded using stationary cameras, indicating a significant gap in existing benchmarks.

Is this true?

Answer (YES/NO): YES